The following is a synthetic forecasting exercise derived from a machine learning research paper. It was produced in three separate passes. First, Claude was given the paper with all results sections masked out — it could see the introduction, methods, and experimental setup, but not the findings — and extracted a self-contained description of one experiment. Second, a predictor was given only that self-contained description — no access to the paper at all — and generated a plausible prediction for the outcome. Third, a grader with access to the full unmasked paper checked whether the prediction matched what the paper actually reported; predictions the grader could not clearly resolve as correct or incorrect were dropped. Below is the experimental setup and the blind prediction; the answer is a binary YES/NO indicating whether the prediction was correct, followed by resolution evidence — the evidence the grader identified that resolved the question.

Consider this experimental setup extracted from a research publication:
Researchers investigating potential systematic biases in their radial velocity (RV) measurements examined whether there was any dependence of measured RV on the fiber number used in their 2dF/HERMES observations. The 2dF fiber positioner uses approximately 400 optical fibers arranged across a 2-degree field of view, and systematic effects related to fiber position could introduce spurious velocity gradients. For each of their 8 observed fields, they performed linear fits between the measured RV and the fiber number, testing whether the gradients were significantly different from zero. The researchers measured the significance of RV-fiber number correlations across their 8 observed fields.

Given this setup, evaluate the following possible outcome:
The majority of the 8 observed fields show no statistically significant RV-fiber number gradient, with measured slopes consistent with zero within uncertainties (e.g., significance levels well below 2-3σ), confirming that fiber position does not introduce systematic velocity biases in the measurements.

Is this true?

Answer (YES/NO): YES